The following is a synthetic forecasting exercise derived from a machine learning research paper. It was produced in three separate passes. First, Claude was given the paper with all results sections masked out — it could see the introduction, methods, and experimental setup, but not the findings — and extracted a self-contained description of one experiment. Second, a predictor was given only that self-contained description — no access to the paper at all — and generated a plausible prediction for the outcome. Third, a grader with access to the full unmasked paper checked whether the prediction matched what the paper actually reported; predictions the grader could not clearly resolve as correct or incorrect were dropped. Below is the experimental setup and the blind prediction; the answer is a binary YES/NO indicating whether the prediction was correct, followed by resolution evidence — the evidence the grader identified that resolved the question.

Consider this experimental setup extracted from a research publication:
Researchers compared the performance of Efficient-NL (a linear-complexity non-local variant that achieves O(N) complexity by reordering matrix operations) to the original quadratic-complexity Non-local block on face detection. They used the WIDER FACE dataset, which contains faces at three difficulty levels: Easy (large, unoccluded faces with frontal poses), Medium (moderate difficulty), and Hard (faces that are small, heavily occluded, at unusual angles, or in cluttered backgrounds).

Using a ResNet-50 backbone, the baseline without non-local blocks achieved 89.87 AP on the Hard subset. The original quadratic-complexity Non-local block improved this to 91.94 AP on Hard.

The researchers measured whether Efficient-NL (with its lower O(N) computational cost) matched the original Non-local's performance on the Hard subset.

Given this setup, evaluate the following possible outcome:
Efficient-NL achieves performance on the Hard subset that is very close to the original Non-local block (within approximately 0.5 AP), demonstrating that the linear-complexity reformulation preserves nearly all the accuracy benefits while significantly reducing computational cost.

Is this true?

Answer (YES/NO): NO